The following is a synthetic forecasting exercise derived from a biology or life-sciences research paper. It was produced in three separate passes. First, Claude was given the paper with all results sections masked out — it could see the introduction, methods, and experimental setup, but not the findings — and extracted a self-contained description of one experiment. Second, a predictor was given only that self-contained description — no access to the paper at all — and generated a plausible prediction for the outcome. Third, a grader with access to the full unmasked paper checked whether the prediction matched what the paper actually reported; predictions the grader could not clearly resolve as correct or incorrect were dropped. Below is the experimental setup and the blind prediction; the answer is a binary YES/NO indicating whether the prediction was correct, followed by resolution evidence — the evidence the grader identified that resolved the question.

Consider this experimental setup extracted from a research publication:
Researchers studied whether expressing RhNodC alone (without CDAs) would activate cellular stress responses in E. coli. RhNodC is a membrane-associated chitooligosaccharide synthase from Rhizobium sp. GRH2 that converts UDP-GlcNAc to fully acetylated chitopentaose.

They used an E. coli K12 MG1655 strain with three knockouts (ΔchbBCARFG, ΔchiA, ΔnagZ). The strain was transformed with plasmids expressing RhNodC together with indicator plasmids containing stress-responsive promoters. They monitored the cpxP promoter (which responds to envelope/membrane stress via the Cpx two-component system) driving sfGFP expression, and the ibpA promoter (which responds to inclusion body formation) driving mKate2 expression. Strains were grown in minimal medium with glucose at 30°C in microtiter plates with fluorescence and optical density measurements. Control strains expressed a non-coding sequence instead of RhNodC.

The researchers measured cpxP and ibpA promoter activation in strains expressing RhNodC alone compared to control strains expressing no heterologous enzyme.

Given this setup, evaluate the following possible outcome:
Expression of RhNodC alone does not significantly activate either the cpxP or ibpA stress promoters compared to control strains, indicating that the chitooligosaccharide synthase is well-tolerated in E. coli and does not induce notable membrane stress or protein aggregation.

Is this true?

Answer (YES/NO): NO